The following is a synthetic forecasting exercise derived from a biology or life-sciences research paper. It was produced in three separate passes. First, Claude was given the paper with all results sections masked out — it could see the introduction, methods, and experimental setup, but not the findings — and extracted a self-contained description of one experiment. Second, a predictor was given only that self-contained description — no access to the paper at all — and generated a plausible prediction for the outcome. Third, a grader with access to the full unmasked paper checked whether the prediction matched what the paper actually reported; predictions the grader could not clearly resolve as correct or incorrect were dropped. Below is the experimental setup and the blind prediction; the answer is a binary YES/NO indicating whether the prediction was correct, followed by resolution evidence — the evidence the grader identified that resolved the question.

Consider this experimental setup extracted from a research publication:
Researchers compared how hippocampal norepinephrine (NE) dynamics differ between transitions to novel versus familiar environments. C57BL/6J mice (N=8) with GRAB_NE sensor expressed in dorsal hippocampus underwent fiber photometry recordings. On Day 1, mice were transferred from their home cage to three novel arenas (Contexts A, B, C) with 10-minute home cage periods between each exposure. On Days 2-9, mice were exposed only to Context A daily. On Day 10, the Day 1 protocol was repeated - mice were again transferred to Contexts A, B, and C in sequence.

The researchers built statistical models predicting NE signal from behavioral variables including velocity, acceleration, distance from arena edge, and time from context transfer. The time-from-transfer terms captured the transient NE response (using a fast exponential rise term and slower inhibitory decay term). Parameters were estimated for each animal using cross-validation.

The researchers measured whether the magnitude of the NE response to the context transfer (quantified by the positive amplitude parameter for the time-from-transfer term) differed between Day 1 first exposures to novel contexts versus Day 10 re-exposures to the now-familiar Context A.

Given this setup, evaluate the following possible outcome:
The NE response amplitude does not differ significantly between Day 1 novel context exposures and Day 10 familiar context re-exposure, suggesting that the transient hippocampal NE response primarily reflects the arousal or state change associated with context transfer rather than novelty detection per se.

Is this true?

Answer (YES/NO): YES